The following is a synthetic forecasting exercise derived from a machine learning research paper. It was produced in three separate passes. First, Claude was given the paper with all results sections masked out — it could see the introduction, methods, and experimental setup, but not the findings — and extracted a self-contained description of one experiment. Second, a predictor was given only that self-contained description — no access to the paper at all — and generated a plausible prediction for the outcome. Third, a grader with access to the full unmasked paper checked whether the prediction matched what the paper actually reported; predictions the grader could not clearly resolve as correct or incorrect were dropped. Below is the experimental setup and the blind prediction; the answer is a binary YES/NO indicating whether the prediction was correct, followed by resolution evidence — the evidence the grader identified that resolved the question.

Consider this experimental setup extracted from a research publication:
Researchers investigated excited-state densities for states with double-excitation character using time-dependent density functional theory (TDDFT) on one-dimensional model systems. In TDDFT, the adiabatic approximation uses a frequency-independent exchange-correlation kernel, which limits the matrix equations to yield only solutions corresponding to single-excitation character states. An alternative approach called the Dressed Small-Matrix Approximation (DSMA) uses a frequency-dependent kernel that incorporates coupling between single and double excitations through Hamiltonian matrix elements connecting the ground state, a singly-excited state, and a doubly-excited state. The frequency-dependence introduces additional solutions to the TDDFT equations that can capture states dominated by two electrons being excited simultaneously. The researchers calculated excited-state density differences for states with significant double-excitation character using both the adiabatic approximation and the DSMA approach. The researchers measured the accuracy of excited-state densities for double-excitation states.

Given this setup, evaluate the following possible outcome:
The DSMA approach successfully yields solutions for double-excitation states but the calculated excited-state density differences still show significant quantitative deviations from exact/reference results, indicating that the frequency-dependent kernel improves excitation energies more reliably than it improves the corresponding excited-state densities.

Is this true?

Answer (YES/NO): NO